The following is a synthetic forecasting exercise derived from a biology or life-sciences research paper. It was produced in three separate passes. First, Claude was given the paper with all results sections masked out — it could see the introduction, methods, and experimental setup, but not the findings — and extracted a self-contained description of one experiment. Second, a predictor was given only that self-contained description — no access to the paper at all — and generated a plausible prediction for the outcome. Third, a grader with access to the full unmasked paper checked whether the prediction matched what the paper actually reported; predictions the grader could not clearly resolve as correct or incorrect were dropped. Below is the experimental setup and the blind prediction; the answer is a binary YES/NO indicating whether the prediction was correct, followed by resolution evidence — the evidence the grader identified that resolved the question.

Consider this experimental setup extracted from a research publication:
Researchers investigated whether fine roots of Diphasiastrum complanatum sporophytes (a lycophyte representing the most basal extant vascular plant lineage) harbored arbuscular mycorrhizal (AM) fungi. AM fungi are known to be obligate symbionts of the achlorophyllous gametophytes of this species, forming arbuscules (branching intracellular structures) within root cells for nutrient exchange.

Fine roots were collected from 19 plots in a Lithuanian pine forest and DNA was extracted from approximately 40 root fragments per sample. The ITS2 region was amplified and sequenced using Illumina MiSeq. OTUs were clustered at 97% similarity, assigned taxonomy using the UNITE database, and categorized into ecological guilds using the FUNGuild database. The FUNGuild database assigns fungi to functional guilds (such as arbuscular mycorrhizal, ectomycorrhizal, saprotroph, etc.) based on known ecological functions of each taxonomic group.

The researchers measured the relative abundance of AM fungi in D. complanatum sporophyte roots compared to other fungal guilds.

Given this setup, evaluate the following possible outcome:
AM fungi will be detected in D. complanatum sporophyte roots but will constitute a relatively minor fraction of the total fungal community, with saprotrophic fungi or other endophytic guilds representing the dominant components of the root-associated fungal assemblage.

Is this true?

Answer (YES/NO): NO